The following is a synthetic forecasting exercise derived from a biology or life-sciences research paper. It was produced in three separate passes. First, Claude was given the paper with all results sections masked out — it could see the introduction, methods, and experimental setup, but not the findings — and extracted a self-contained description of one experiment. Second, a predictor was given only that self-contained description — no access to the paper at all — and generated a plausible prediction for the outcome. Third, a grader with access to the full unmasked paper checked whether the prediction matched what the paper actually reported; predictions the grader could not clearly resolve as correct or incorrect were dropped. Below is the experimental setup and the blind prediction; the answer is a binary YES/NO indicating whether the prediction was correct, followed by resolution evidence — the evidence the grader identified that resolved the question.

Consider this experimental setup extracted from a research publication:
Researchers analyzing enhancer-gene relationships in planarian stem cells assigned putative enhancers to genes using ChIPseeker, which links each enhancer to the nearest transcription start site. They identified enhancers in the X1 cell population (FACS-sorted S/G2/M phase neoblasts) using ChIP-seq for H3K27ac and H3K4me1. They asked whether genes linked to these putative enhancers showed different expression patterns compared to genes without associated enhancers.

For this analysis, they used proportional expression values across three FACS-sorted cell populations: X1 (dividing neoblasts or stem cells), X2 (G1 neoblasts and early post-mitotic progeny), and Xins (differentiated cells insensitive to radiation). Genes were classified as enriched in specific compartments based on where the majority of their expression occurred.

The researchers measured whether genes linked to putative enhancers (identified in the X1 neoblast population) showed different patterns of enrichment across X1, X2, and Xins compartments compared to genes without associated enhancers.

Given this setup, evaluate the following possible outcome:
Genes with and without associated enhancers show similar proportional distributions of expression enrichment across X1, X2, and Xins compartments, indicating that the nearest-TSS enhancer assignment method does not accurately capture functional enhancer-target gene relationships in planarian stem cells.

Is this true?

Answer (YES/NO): NO